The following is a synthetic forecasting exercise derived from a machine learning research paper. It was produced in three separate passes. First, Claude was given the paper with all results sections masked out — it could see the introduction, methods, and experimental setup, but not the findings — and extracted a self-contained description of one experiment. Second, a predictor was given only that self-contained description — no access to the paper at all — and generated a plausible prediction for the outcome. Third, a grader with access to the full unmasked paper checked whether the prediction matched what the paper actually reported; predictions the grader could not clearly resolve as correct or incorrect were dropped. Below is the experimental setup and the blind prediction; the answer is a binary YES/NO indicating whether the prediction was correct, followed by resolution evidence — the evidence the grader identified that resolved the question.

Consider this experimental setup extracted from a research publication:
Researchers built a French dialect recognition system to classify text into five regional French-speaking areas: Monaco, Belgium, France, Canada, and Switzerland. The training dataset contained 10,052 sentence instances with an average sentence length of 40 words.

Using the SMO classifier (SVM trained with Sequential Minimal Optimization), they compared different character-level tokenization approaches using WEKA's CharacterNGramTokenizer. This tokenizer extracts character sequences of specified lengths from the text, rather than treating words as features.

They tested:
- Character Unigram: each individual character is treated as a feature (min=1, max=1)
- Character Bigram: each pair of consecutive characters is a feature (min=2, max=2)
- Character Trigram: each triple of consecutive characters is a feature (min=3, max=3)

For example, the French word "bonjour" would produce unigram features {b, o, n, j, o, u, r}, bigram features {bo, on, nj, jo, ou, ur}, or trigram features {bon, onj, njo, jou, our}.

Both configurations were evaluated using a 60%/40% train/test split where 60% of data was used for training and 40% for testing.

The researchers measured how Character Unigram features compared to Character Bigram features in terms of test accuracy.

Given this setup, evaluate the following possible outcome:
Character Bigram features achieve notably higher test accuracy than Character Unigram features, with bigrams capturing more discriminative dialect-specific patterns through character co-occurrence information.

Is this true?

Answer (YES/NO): YES